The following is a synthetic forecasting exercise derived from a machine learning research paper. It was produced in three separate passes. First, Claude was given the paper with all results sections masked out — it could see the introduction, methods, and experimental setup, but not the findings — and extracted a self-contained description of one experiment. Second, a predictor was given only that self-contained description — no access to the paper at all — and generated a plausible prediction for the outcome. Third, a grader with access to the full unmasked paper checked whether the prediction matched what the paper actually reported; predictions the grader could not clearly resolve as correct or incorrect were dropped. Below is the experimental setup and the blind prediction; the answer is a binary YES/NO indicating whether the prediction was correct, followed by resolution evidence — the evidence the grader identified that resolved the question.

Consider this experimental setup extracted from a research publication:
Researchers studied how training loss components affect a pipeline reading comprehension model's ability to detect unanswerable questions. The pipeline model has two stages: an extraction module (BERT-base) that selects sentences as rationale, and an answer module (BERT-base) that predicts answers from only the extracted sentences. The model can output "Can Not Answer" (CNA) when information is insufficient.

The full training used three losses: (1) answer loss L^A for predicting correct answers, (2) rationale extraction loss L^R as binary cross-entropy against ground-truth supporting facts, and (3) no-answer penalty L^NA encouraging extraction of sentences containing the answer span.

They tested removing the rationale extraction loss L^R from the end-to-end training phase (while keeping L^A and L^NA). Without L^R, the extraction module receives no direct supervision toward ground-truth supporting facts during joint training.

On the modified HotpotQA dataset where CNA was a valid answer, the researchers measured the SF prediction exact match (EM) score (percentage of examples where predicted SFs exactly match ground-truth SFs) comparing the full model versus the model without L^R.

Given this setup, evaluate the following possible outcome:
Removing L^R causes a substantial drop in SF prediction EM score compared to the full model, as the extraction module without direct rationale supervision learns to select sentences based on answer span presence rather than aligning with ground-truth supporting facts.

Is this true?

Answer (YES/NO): YES